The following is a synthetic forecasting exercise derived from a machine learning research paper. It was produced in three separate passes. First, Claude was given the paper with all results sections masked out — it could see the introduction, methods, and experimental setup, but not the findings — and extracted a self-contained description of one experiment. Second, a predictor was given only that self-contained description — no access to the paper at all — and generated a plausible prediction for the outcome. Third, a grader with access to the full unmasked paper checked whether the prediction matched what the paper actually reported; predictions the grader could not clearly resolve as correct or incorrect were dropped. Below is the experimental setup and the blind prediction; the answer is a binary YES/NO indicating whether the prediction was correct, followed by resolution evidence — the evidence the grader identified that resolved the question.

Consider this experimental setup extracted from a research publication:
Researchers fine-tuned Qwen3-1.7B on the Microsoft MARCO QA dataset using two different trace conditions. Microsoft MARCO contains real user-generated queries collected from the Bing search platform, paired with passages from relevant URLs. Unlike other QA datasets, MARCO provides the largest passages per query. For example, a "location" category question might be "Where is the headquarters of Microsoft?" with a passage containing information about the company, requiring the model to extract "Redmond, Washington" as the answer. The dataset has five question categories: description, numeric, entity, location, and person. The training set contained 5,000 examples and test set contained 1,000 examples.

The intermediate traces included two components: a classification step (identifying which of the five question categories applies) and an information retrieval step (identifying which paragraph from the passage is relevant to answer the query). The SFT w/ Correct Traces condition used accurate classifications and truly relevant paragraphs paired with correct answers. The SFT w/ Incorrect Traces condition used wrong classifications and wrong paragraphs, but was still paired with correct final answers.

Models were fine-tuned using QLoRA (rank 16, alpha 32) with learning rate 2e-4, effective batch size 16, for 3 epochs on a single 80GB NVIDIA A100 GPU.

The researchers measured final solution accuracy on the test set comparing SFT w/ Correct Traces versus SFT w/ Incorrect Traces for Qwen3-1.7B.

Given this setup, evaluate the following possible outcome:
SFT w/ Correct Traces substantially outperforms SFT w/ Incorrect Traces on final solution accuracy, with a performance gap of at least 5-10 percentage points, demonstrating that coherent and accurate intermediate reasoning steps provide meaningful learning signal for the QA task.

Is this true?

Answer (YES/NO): YES